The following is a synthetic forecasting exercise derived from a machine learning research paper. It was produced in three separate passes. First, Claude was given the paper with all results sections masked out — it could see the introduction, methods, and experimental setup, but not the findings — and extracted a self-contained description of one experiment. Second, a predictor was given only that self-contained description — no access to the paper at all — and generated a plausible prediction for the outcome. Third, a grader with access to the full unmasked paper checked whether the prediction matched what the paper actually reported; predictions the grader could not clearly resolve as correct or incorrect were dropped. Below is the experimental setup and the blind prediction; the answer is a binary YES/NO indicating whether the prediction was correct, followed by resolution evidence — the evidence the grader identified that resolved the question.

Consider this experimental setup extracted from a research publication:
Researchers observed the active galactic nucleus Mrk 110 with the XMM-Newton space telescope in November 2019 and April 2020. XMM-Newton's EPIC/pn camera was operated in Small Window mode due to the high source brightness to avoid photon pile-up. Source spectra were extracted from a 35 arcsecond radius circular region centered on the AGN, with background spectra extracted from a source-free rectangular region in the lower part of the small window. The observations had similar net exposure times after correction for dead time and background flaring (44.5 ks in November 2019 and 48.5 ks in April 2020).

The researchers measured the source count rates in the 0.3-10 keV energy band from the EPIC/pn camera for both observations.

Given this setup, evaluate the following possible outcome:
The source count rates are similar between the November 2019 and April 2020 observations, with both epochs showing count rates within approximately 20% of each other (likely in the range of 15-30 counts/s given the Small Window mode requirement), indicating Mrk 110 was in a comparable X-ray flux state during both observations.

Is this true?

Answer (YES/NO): NO